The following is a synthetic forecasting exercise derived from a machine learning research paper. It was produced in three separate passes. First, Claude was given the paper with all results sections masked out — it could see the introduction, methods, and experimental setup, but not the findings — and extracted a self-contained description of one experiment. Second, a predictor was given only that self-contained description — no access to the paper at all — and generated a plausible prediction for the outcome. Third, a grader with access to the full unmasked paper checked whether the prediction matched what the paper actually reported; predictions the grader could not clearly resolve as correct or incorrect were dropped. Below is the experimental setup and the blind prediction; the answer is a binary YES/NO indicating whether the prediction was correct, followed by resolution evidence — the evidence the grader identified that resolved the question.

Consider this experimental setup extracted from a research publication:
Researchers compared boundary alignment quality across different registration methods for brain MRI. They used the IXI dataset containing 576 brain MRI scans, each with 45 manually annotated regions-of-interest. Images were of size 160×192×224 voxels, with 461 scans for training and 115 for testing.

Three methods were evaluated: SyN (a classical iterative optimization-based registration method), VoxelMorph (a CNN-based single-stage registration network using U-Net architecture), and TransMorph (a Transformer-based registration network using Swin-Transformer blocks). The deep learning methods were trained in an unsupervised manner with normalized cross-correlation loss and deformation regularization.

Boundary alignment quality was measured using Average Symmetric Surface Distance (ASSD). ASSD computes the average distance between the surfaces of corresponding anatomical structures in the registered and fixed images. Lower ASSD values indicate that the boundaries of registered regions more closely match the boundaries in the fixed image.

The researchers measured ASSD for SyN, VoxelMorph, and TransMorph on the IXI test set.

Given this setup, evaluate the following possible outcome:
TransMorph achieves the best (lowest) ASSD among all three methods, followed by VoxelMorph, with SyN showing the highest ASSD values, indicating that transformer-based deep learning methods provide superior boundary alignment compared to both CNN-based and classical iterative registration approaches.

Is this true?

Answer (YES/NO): NO